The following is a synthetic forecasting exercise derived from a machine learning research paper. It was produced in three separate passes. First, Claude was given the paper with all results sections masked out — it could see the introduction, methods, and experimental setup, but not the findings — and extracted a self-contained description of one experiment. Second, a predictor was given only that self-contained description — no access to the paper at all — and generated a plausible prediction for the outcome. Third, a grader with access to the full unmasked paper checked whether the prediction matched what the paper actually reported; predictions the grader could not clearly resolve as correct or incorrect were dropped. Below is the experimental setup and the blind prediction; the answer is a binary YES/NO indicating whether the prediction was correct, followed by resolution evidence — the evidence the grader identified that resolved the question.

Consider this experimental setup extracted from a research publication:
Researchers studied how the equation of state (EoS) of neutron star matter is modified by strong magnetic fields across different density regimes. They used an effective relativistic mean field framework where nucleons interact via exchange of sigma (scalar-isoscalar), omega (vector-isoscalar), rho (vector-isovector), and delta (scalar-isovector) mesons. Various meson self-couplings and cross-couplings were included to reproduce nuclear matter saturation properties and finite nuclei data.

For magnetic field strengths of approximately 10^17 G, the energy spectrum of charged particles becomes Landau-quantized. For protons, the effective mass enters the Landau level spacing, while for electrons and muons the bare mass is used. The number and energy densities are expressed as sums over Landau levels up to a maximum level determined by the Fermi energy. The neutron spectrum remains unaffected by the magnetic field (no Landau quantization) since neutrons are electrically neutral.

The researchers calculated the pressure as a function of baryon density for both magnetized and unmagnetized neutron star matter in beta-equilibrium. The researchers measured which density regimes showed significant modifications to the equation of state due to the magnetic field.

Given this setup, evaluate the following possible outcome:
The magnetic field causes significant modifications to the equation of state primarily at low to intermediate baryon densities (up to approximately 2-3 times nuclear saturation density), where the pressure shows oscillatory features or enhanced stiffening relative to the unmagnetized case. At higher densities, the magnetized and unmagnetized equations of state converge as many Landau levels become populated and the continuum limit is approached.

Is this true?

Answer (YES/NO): NO